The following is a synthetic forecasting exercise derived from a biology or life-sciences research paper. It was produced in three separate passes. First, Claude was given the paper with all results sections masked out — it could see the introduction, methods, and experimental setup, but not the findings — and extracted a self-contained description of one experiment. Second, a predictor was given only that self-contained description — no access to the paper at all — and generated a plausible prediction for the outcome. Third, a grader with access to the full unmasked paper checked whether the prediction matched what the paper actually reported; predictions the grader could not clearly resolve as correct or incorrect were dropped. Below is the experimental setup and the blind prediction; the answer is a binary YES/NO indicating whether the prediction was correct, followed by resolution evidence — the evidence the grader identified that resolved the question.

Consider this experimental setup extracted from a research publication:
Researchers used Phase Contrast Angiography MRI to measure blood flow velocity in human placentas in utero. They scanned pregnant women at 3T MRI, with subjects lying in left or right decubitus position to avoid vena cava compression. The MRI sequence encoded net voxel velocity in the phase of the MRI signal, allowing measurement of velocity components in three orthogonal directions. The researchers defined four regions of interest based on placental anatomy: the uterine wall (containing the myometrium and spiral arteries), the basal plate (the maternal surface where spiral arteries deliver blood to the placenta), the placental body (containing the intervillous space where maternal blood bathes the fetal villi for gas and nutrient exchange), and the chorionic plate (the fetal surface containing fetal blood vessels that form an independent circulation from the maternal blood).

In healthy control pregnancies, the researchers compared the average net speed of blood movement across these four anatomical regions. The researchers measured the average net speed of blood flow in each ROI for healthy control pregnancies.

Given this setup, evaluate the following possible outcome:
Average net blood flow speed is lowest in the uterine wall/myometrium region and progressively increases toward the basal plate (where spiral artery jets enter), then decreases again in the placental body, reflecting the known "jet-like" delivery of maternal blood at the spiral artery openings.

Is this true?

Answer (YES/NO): NO